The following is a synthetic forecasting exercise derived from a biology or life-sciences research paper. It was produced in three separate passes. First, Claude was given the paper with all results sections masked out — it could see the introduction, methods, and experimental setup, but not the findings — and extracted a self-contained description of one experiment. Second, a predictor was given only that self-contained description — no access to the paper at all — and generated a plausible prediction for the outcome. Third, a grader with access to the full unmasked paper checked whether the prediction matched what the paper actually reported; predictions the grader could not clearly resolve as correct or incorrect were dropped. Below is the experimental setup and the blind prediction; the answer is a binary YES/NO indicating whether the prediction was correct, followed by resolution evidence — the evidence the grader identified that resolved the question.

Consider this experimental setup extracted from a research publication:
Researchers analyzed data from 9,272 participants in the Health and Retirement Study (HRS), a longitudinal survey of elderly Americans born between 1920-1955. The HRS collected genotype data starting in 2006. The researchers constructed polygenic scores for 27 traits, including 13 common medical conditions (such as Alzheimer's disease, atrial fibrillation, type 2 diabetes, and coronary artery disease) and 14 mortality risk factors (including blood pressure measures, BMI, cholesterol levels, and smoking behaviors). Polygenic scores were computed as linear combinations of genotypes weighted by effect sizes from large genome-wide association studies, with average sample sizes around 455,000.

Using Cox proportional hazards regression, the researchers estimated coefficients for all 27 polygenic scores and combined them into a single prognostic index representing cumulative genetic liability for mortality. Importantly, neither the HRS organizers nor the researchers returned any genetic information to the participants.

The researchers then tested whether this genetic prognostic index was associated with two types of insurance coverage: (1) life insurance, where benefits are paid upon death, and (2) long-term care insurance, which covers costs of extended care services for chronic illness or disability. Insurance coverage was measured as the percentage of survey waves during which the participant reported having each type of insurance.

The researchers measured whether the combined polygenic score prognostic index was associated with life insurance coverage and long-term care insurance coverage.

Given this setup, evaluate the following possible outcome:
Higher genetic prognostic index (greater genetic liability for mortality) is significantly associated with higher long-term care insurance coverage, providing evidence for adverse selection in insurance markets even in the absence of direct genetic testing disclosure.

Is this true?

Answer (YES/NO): NO